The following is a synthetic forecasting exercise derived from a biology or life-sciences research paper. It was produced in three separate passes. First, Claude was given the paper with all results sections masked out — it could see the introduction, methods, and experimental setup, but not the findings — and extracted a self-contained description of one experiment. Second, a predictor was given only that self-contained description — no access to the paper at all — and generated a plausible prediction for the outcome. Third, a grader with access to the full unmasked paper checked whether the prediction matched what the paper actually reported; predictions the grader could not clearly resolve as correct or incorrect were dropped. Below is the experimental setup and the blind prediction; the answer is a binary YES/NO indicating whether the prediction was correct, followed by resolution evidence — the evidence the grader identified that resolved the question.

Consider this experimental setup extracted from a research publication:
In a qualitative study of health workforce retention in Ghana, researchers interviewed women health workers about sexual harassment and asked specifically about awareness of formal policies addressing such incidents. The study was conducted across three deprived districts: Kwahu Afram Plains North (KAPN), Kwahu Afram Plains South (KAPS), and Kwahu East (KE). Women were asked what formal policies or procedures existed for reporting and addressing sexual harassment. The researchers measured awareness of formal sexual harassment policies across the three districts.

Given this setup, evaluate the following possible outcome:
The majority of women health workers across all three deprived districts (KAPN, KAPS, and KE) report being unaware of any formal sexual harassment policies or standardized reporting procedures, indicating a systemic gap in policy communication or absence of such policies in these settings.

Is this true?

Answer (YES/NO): YES